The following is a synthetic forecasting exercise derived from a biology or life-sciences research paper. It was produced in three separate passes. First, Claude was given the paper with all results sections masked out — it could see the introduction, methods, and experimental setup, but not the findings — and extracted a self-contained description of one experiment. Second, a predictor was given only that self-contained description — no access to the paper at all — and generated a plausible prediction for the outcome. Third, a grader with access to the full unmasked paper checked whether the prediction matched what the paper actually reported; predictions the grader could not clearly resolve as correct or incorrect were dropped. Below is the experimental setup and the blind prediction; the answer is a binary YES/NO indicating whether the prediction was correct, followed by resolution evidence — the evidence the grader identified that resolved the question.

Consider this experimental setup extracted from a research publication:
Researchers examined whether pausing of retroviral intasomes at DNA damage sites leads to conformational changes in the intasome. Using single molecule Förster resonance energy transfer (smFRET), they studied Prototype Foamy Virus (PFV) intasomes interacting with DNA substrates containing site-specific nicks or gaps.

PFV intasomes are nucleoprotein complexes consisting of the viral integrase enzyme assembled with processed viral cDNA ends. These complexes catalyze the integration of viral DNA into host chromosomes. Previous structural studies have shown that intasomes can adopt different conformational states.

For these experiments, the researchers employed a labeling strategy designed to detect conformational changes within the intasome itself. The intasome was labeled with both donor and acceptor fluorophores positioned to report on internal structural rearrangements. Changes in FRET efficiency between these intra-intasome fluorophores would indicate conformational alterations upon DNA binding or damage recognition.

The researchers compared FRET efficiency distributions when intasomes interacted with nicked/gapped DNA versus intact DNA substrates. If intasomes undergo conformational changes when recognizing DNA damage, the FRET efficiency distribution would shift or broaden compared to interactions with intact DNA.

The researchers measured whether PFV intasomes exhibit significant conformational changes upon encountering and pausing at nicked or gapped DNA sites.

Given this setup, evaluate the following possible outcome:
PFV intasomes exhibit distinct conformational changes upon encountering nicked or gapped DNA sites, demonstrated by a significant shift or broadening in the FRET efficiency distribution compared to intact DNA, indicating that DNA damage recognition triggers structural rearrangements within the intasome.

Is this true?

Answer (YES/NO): NO